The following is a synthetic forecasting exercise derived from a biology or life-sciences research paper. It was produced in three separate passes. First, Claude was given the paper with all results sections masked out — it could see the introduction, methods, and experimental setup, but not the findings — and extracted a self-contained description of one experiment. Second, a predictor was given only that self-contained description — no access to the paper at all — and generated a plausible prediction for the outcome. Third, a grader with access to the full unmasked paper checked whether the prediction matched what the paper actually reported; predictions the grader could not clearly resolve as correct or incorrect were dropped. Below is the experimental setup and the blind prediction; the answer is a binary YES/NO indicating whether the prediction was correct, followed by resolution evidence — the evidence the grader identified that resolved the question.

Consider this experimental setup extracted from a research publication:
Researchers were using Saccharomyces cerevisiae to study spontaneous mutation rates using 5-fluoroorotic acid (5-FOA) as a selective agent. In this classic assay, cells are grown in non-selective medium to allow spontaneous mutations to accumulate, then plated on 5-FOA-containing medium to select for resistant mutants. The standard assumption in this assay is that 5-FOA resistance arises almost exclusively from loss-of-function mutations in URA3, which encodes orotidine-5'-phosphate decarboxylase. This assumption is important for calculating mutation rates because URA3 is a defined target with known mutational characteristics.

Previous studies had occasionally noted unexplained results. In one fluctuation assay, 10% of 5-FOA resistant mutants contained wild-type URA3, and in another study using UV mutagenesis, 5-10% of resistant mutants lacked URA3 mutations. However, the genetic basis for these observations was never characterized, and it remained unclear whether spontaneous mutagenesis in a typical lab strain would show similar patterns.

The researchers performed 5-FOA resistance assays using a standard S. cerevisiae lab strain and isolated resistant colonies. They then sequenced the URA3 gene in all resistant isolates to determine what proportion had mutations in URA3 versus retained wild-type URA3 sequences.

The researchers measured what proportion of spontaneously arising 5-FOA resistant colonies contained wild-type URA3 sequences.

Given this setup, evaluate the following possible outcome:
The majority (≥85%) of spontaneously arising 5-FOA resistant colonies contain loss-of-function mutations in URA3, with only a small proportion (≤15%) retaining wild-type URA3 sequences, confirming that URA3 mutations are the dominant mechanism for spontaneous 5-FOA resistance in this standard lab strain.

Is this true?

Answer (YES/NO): NO